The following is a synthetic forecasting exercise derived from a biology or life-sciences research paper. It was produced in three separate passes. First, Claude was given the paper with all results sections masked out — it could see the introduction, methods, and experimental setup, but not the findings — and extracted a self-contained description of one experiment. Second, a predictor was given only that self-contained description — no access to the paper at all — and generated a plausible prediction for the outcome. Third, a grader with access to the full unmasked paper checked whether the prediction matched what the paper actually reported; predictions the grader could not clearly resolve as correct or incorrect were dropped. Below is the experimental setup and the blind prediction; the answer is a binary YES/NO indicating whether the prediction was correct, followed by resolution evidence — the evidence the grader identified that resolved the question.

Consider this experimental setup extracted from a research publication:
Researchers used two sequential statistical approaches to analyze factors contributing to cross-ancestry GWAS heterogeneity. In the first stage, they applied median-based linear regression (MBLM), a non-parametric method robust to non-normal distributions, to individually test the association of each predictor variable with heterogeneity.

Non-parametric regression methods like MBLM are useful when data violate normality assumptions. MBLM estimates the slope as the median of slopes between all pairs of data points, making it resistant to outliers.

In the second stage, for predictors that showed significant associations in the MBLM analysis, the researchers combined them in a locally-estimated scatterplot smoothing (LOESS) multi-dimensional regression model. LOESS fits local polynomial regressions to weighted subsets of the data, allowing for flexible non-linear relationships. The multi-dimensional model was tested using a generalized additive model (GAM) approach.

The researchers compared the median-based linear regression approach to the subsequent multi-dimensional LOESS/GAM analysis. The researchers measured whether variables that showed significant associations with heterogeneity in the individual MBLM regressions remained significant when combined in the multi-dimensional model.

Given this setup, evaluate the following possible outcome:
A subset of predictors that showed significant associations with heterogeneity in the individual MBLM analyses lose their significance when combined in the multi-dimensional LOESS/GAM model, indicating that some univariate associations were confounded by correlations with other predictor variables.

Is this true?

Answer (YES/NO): YES